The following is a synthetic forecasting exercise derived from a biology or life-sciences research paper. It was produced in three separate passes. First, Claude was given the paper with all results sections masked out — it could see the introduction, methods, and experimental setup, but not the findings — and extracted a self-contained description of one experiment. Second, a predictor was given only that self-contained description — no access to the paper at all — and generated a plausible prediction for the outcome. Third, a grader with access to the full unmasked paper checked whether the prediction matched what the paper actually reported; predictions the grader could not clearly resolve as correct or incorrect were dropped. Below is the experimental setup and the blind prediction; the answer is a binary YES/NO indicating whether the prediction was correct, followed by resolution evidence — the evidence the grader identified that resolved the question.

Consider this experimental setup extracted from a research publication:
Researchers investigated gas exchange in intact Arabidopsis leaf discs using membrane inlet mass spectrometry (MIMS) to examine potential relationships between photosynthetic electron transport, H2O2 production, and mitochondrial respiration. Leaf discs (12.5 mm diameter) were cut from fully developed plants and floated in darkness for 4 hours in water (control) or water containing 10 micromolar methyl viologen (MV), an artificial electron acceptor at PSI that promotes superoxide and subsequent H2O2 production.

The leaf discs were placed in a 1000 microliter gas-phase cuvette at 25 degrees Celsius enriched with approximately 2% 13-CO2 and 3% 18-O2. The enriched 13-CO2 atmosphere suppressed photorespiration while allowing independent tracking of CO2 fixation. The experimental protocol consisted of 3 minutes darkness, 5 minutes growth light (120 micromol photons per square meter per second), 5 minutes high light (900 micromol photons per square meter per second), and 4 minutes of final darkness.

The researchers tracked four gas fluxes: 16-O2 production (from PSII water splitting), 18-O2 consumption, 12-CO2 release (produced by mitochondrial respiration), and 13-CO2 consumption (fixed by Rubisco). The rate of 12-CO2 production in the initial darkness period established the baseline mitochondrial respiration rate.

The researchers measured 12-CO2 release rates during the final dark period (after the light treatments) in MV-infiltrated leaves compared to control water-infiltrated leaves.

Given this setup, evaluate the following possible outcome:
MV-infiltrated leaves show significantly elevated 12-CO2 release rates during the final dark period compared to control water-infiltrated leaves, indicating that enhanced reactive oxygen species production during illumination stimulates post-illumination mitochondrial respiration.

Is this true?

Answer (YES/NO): YES